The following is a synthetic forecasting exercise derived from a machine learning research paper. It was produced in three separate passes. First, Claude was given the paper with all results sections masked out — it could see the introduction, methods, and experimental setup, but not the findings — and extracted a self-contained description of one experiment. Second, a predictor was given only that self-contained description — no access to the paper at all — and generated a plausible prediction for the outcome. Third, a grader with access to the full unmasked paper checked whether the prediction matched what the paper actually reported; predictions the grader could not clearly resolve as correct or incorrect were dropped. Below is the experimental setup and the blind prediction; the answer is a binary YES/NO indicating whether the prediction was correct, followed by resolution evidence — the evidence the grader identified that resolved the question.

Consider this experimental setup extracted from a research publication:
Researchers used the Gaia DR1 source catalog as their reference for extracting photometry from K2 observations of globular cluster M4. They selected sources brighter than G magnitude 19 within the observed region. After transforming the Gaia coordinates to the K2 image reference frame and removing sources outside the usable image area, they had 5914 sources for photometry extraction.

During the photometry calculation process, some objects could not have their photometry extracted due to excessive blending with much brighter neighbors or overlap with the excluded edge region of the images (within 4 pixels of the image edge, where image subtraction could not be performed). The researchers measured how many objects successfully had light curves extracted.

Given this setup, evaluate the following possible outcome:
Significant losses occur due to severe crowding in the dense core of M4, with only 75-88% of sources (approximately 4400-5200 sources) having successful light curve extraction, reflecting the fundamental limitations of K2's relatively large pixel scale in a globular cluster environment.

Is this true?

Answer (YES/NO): YES